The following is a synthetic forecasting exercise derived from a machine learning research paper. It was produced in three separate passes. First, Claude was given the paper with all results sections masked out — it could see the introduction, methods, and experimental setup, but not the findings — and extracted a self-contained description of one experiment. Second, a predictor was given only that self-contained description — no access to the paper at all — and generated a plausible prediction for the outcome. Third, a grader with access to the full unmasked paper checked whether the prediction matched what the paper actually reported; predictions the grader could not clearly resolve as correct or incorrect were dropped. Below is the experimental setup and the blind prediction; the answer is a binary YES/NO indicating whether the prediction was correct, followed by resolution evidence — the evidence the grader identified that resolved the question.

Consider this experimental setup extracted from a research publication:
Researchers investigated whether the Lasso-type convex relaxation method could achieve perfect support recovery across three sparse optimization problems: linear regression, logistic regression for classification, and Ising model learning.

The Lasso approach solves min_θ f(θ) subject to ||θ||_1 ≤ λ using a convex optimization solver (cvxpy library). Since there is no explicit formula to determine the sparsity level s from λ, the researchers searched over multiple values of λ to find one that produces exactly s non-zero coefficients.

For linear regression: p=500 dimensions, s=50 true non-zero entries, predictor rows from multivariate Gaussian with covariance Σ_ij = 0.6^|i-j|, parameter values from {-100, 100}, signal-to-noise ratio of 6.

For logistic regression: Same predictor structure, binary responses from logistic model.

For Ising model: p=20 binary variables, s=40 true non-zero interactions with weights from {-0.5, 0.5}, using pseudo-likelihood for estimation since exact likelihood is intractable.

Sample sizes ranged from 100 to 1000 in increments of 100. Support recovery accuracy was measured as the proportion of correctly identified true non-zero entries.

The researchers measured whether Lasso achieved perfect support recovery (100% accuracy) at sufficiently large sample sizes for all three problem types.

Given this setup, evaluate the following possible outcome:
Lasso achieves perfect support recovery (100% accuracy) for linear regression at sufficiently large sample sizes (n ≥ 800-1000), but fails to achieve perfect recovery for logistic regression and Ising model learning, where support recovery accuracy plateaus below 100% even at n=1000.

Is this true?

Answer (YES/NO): NO